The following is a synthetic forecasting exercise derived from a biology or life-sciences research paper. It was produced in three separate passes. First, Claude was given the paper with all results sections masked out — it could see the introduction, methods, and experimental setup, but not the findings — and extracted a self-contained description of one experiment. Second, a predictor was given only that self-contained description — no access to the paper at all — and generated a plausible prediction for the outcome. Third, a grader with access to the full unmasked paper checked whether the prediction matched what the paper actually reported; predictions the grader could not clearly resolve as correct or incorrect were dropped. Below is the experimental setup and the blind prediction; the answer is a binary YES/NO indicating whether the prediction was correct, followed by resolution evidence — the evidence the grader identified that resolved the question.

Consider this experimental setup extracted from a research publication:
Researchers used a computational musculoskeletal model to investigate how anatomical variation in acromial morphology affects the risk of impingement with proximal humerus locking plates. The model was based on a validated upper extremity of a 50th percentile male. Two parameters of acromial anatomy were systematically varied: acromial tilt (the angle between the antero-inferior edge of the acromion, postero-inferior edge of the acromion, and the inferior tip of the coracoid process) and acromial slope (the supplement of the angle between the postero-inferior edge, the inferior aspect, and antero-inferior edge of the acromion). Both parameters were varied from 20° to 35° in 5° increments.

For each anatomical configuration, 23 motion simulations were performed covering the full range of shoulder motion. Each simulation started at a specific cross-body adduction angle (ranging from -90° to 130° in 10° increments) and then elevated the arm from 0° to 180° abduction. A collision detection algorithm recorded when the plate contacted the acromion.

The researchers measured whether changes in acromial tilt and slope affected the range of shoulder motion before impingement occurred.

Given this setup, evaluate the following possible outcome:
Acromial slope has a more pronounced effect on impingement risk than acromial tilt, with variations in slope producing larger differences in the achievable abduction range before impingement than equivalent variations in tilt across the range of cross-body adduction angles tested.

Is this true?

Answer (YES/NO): NO